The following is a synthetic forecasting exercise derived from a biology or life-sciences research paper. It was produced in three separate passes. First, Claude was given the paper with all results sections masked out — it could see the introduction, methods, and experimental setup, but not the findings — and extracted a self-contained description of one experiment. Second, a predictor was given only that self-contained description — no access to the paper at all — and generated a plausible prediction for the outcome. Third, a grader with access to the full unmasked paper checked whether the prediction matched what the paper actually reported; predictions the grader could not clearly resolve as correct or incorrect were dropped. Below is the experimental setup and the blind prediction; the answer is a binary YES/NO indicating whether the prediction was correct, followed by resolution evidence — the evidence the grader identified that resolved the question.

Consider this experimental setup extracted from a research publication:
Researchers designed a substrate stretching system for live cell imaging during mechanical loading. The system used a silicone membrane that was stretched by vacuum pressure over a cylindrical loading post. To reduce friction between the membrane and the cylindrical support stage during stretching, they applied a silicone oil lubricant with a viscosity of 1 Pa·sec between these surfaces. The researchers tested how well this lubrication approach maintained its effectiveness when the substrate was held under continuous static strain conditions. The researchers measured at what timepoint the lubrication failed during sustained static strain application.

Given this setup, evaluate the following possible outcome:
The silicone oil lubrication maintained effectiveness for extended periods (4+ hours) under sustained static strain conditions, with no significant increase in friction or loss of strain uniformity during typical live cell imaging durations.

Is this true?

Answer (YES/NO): NO